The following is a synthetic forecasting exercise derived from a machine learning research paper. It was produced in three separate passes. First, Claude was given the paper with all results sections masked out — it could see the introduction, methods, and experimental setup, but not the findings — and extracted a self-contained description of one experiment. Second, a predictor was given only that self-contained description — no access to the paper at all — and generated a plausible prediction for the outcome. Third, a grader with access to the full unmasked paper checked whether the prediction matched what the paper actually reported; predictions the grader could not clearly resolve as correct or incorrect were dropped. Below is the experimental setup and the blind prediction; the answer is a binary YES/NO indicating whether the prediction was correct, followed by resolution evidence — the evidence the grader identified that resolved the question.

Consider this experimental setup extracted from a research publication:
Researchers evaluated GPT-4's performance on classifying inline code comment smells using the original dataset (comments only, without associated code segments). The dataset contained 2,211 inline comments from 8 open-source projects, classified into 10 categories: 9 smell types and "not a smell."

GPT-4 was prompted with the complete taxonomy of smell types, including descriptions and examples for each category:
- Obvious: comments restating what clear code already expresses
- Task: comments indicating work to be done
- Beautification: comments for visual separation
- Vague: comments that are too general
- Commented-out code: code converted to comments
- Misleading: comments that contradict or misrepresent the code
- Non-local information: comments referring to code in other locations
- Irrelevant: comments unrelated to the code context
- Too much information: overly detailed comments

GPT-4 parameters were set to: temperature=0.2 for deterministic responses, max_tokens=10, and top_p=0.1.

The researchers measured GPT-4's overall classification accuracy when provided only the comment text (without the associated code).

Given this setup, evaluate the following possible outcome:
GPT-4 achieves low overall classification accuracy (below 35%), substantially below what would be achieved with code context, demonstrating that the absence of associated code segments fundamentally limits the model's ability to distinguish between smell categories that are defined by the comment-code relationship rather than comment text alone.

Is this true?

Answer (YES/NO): YES